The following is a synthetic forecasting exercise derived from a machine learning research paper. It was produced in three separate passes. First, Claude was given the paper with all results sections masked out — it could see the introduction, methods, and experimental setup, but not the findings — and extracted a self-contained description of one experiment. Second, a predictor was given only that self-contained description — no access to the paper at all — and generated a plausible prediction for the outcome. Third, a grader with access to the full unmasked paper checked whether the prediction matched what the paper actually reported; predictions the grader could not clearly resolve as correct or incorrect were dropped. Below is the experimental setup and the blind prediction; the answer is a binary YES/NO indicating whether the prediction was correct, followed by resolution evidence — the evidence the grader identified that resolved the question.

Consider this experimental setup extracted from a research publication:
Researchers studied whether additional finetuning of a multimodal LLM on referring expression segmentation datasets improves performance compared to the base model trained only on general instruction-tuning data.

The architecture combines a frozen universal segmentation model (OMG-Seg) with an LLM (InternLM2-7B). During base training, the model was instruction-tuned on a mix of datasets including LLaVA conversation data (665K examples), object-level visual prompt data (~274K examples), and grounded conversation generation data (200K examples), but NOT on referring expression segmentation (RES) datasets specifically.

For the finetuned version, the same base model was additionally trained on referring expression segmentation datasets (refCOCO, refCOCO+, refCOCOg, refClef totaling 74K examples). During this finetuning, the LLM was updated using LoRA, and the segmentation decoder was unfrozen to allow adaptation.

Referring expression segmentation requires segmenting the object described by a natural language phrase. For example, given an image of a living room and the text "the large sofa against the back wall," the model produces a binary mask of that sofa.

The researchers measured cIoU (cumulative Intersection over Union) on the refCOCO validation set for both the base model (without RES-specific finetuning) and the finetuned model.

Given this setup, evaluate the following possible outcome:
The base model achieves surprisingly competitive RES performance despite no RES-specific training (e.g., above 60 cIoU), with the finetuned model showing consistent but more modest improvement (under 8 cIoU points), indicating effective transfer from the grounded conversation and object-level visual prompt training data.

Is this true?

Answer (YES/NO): YES